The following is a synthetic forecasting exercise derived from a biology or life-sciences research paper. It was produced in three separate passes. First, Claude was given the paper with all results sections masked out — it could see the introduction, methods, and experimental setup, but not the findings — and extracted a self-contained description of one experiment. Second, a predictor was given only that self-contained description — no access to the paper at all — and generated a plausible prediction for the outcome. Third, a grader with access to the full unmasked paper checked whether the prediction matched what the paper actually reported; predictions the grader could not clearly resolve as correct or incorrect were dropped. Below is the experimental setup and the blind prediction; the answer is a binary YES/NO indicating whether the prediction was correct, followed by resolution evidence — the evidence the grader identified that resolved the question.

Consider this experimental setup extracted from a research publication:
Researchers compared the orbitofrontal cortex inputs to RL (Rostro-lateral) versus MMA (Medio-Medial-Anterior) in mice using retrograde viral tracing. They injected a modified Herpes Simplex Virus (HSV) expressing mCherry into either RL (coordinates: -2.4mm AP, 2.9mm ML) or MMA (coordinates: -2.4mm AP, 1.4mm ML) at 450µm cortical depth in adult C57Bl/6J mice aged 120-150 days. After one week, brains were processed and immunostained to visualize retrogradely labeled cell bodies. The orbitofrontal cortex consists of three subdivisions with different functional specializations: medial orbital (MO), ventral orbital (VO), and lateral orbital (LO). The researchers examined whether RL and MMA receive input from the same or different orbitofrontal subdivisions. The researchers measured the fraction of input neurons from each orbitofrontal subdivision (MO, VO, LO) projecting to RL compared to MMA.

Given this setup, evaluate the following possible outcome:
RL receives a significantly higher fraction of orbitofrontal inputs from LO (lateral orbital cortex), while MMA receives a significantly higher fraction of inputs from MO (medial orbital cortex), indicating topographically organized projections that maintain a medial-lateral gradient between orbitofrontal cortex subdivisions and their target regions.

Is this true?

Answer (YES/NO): NO